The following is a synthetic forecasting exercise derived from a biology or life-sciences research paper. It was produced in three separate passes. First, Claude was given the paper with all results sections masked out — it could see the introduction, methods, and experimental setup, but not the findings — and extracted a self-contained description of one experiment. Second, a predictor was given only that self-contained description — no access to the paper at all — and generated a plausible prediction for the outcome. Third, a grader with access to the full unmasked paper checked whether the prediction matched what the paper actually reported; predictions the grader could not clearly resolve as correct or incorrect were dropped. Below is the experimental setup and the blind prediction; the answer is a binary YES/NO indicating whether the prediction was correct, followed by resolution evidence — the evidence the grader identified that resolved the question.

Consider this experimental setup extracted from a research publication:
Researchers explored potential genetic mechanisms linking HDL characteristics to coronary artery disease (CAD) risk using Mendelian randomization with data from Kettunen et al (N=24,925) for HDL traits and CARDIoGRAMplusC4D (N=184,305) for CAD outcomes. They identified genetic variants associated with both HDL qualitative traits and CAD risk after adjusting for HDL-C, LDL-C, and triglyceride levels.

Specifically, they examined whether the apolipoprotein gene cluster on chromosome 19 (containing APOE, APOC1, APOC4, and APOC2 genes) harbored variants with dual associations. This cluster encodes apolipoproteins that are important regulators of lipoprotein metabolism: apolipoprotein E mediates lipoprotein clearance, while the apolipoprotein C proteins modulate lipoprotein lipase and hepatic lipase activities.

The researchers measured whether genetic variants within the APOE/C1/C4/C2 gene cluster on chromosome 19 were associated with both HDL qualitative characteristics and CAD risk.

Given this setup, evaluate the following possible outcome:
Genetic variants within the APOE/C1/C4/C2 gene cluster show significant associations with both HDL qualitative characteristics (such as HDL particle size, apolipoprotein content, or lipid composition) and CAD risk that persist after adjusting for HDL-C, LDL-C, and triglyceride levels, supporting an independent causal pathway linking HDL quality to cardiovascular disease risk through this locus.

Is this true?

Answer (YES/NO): YES